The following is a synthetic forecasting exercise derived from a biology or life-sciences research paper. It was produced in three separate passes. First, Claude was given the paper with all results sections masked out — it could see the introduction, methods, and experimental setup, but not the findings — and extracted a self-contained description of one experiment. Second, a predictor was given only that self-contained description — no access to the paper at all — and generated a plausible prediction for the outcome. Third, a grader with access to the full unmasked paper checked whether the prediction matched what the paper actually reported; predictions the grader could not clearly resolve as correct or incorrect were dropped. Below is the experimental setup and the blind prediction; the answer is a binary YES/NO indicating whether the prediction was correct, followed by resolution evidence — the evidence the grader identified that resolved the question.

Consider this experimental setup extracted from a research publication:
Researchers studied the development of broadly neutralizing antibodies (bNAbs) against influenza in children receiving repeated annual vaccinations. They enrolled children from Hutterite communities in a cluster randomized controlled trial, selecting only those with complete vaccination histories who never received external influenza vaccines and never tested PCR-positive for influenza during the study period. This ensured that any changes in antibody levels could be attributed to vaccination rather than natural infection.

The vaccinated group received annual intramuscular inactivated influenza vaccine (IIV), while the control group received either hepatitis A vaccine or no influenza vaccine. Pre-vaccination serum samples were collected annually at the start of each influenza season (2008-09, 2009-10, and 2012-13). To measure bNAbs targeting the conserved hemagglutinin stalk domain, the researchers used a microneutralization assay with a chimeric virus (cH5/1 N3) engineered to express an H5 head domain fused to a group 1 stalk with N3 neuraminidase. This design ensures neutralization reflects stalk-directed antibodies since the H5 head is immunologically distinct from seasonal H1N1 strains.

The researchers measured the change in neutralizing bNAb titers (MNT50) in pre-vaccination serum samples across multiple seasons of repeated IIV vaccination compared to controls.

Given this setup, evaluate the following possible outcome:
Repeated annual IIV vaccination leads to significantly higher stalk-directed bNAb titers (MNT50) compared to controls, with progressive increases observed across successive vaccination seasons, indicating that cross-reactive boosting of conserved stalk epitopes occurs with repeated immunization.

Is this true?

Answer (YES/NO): NO